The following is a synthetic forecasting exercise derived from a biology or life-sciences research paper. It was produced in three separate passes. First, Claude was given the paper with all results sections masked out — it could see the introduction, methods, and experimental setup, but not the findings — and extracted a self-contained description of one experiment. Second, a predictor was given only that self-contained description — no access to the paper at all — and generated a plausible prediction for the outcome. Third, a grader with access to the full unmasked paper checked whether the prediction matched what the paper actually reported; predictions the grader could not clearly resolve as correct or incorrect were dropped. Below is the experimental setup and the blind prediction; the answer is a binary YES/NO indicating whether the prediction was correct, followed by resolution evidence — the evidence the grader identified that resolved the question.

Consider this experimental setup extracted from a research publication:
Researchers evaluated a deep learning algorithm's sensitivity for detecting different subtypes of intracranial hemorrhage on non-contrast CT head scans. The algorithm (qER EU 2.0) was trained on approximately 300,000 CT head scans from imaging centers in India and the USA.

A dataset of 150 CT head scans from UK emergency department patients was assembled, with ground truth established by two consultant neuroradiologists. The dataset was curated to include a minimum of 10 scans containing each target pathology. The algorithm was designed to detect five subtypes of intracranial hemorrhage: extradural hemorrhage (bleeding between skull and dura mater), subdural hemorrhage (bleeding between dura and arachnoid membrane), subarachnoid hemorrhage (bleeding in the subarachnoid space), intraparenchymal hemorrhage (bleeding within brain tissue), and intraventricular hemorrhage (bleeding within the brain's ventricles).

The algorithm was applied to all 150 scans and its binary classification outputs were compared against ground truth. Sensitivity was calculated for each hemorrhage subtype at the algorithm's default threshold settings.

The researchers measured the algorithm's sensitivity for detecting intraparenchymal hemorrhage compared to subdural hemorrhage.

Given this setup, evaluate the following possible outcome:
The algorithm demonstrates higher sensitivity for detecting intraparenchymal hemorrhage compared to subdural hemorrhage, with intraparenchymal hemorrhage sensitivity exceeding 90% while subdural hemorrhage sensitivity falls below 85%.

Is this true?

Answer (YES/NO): NO